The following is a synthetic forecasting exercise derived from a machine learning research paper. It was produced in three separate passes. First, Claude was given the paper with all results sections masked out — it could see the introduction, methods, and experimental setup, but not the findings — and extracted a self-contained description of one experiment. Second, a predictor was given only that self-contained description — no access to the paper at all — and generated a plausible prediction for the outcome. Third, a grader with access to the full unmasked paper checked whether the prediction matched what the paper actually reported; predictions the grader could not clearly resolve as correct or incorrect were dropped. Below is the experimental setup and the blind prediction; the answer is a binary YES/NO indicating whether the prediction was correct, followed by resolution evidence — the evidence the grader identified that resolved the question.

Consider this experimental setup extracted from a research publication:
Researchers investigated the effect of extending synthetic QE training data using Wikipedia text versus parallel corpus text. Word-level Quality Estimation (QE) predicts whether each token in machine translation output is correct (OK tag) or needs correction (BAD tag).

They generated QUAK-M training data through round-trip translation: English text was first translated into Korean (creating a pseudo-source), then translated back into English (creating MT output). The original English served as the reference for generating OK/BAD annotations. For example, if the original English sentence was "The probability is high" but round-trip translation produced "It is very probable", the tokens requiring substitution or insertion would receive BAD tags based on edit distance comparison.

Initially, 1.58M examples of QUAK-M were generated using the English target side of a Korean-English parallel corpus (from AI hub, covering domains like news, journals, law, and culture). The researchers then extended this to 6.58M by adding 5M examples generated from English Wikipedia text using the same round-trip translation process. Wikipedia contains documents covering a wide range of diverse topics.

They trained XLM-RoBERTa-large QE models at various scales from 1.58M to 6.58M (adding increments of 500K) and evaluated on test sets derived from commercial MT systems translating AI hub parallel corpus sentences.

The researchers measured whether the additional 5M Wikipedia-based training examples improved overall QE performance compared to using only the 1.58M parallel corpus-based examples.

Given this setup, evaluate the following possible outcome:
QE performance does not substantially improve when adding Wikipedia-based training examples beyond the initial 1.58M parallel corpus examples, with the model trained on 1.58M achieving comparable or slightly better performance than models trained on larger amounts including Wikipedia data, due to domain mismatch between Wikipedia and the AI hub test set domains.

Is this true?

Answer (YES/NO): YES